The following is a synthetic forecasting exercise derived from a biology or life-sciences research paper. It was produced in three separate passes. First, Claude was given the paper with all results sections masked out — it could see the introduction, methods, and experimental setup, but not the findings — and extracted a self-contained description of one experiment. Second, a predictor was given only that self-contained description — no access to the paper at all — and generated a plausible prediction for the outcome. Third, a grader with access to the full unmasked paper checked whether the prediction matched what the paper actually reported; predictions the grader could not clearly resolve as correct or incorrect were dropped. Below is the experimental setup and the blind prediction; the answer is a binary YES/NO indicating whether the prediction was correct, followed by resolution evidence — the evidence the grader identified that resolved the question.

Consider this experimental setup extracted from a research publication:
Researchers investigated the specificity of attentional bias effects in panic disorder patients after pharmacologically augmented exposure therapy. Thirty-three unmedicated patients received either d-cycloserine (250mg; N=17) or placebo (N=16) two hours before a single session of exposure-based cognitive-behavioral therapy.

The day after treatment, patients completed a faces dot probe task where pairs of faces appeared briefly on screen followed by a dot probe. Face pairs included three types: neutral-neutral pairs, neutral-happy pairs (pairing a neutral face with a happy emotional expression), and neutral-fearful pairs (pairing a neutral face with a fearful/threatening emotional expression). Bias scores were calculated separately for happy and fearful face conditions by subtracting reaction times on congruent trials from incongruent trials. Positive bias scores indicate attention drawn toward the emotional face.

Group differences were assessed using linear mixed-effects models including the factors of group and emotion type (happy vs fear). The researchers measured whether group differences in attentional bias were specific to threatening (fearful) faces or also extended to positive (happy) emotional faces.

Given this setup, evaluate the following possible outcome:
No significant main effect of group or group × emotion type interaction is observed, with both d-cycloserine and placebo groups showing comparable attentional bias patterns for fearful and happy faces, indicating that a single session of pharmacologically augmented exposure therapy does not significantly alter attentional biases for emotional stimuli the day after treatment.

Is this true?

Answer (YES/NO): NO